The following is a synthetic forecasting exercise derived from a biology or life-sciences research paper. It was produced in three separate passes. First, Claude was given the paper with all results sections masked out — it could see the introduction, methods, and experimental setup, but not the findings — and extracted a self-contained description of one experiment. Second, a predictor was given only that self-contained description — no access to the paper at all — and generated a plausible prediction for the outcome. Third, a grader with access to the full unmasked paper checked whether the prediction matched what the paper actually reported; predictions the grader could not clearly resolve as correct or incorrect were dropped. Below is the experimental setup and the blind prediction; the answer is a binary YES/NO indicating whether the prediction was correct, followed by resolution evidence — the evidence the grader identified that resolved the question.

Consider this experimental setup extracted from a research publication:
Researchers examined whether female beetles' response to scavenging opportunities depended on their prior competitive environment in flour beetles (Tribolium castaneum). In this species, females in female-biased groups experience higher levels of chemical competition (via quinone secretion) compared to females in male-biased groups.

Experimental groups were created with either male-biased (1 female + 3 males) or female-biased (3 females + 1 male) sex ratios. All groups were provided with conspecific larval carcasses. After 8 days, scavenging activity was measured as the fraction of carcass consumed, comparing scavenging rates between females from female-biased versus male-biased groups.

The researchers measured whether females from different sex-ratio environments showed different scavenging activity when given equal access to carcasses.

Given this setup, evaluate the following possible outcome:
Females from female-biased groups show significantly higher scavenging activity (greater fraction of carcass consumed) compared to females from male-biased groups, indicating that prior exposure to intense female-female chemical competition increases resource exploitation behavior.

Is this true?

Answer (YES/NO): NO